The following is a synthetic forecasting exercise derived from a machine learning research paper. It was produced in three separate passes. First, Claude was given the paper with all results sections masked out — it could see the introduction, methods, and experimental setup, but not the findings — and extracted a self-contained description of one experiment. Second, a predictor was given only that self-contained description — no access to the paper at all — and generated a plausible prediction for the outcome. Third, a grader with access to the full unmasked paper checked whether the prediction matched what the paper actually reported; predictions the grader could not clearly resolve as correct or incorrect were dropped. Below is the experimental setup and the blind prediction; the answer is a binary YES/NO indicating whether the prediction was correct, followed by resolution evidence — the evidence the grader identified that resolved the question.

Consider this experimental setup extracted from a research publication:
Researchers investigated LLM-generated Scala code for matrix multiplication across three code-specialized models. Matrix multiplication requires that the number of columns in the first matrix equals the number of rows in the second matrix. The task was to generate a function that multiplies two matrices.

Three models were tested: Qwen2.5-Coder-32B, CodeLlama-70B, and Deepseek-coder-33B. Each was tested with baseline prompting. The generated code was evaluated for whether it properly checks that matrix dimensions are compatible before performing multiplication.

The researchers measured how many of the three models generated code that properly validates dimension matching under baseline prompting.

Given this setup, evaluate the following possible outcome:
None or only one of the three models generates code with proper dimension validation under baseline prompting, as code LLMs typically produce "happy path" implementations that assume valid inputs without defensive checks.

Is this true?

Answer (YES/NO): NO